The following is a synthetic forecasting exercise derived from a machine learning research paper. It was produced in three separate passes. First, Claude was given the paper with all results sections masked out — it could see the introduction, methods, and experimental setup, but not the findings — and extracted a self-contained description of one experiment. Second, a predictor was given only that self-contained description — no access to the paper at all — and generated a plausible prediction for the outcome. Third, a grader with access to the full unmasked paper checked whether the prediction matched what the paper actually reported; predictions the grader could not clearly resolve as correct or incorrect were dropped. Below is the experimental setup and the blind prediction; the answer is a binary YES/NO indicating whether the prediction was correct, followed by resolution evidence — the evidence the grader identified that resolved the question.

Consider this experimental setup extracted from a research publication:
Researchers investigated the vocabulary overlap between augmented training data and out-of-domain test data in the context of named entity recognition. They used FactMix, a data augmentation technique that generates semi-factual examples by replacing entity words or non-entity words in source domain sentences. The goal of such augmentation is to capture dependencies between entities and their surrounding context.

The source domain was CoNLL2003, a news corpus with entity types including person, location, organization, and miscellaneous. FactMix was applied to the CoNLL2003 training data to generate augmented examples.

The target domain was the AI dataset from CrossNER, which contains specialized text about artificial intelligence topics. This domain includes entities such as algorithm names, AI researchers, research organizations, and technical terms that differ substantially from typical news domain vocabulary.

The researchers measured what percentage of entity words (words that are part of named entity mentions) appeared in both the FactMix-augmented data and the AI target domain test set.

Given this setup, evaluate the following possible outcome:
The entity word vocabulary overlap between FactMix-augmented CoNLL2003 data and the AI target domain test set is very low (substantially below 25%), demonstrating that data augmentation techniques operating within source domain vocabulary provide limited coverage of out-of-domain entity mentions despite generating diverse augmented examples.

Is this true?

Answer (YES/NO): YES